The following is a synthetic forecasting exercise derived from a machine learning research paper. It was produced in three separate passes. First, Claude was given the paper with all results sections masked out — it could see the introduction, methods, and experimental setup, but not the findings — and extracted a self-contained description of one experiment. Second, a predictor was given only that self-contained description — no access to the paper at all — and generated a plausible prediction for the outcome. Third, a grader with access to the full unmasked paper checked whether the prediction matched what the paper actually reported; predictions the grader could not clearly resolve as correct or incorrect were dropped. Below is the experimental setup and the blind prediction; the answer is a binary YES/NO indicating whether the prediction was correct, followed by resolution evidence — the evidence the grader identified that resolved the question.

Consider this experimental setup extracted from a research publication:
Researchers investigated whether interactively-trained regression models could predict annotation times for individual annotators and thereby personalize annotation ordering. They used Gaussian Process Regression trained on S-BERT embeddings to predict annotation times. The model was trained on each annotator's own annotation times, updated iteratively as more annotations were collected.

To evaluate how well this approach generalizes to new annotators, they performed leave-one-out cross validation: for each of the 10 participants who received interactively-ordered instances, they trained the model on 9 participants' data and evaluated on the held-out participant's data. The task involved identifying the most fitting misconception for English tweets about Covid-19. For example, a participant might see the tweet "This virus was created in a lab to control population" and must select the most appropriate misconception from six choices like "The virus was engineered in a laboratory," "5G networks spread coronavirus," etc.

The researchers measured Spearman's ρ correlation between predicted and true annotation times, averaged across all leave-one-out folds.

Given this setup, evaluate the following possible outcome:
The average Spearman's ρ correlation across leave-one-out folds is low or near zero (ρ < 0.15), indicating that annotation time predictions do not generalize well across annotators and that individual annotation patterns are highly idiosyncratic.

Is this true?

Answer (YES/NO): YES